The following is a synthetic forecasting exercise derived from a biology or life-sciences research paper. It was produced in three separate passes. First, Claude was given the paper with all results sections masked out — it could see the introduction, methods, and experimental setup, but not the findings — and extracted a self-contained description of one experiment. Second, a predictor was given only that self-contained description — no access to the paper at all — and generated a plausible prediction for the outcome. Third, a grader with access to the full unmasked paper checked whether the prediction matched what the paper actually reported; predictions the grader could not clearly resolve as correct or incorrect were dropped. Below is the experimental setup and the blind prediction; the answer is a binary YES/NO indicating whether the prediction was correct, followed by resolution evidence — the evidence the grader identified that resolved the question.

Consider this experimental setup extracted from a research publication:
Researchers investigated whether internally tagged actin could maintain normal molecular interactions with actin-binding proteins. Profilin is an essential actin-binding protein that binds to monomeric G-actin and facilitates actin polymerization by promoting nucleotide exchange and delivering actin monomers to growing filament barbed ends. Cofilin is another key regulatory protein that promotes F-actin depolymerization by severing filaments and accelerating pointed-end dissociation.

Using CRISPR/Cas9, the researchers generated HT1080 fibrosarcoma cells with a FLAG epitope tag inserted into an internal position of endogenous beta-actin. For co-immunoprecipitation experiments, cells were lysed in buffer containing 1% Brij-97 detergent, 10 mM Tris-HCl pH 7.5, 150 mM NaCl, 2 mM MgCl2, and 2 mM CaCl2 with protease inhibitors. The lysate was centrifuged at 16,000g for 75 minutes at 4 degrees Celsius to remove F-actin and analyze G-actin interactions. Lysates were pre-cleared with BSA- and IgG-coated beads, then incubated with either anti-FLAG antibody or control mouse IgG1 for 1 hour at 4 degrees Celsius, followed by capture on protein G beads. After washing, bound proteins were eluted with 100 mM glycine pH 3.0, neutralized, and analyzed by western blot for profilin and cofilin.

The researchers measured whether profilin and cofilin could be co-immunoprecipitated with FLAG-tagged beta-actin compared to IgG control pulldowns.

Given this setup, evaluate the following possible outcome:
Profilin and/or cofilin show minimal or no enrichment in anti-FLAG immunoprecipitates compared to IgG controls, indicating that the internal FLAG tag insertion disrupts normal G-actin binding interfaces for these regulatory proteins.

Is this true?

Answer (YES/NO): NO